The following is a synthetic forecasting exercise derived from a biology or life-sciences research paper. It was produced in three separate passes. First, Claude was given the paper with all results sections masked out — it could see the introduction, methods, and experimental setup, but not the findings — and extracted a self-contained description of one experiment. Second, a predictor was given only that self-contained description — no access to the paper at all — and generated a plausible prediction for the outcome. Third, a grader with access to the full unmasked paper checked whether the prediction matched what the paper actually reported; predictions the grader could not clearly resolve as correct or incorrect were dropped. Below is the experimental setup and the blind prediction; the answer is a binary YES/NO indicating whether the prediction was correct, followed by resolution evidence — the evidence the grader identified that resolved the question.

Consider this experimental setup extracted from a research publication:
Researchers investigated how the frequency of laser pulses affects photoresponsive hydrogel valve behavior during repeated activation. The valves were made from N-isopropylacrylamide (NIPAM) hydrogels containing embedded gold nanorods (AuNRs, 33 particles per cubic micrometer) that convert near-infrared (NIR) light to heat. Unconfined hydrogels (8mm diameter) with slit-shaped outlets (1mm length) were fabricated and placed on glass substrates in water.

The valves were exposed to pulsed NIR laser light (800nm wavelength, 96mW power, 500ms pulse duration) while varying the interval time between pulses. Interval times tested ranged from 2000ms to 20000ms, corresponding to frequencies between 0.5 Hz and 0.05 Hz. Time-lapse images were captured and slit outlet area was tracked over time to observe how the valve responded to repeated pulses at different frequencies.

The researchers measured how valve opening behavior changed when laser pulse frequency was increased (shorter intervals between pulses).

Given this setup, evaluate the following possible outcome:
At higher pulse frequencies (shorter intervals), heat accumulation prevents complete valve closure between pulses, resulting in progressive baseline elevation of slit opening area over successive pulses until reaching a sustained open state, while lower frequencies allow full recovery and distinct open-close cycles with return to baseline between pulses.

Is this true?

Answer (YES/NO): YES